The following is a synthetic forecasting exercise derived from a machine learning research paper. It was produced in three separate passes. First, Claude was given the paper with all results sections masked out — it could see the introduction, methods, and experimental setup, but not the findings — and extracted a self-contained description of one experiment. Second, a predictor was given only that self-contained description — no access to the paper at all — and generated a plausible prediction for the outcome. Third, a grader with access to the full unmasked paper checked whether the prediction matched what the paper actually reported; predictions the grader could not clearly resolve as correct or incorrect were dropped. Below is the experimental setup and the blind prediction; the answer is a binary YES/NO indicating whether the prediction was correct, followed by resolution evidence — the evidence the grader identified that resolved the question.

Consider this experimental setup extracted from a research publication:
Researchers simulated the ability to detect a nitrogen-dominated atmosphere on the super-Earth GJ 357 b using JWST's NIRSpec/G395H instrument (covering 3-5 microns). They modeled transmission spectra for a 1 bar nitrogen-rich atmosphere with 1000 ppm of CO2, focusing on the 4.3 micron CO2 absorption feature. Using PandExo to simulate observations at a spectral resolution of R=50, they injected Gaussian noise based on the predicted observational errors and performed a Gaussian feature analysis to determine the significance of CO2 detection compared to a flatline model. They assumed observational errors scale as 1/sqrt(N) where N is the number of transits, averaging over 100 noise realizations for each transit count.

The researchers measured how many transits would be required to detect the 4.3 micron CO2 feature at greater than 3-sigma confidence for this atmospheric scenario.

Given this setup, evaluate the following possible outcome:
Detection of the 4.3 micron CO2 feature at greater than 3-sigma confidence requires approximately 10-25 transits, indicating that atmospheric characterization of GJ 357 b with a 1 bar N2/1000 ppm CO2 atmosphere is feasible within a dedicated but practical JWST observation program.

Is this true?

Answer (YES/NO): NO